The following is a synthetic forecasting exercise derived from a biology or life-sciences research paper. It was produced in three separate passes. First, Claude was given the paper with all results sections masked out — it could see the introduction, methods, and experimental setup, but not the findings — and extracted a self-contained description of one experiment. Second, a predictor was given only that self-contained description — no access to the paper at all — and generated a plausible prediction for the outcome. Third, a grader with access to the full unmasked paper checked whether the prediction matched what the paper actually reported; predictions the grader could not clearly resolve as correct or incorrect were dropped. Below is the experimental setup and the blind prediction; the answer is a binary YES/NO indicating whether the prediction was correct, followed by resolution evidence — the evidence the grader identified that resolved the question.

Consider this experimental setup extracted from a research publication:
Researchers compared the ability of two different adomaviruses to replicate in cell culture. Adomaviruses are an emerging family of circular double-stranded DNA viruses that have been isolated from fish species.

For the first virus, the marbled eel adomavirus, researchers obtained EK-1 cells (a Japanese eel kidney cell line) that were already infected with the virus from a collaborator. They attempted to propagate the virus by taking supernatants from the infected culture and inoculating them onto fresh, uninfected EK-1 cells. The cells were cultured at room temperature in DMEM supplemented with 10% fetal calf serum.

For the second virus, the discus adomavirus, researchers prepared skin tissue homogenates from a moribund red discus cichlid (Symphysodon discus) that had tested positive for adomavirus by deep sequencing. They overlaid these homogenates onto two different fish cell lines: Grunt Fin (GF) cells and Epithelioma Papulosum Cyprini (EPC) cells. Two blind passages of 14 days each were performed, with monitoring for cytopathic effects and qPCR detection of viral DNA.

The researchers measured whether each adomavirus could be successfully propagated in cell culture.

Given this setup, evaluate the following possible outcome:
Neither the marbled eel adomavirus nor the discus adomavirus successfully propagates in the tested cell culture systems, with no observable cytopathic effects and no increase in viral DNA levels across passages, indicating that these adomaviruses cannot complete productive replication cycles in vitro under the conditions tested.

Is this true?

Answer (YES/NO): NO